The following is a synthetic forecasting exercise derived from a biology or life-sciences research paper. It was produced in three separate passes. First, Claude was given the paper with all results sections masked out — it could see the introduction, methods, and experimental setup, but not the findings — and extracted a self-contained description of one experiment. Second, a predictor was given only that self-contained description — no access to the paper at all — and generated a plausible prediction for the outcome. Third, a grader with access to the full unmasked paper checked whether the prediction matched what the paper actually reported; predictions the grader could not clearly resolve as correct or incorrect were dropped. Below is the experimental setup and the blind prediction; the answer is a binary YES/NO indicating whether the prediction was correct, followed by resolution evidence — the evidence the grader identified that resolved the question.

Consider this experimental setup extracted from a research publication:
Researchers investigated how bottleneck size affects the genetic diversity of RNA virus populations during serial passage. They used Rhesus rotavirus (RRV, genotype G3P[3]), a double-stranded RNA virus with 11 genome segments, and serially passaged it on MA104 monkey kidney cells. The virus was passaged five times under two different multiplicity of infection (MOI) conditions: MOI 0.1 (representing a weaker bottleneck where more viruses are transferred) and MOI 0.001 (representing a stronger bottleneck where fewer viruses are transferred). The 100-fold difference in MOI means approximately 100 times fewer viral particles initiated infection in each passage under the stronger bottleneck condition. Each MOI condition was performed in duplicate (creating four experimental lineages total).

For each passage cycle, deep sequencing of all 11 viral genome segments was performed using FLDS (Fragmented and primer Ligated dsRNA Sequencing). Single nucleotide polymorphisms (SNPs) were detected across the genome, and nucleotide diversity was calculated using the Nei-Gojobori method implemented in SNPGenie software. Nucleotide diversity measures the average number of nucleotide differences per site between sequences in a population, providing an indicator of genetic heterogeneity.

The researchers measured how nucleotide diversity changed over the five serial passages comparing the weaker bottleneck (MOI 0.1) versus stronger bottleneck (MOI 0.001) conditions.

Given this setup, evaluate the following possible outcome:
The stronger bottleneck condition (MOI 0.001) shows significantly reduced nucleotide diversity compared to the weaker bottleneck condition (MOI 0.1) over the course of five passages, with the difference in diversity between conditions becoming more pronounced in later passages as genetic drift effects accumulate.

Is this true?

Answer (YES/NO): NO